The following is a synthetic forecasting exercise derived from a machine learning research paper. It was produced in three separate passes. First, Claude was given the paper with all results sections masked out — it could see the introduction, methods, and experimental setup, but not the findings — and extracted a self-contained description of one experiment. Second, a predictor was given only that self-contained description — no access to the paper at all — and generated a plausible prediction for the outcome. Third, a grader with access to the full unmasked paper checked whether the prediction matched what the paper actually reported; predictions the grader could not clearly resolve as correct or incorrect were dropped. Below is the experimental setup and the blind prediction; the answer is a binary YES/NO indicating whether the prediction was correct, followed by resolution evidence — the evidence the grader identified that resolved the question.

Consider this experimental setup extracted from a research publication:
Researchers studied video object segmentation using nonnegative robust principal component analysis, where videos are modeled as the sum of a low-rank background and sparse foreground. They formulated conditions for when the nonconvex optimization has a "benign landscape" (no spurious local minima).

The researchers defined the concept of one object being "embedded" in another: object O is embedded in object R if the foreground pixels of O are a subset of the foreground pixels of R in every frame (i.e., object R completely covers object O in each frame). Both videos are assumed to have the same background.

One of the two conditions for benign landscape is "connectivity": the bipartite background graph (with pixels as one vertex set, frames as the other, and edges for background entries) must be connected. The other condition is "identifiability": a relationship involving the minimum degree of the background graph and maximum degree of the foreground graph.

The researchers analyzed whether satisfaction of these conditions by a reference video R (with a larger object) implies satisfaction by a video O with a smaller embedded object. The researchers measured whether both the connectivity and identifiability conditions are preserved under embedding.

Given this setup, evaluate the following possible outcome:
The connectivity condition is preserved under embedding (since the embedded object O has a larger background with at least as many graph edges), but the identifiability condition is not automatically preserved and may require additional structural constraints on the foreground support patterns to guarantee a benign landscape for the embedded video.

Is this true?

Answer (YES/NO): NO